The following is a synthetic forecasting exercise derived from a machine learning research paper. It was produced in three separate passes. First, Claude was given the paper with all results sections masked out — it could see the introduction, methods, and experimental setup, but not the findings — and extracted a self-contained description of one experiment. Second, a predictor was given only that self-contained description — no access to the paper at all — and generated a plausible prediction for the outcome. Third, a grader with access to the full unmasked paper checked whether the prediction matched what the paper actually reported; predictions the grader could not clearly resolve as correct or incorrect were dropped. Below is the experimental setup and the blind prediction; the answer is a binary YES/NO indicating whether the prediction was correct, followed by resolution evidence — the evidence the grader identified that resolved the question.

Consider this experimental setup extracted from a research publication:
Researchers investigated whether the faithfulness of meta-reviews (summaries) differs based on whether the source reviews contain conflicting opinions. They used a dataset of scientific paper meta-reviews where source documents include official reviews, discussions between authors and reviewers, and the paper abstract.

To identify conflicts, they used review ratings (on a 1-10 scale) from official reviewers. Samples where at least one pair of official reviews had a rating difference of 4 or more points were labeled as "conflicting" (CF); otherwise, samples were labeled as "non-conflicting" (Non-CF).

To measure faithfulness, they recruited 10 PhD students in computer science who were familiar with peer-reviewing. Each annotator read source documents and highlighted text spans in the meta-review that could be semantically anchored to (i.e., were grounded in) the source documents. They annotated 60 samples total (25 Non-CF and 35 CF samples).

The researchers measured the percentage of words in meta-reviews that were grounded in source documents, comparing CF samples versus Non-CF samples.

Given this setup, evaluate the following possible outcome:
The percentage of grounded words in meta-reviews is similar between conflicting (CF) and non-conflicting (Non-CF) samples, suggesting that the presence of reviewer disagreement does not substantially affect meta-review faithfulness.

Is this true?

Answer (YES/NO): NO